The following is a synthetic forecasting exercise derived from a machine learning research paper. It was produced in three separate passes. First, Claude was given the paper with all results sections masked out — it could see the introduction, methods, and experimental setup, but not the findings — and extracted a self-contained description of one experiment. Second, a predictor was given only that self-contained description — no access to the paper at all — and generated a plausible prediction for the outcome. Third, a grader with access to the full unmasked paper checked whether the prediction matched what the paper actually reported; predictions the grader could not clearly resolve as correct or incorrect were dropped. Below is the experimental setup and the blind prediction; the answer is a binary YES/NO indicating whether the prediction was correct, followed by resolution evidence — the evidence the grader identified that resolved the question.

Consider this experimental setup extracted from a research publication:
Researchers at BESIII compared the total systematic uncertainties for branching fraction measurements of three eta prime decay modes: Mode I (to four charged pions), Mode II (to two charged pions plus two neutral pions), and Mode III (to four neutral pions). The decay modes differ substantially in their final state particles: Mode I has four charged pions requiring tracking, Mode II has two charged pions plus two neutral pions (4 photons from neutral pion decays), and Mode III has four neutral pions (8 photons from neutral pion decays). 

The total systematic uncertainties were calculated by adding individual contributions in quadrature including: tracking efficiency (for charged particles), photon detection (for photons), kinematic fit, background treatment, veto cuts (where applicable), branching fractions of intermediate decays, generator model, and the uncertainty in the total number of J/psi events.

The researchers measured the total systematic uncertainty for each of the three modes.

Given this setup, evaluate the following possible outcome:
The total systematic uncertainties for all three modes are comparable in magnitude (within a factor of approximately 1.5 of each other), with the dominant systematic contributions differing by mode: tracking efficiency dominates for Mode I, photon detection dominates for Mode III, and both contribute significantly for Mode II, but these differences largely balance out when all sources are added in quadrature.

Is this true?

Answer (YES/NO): NO